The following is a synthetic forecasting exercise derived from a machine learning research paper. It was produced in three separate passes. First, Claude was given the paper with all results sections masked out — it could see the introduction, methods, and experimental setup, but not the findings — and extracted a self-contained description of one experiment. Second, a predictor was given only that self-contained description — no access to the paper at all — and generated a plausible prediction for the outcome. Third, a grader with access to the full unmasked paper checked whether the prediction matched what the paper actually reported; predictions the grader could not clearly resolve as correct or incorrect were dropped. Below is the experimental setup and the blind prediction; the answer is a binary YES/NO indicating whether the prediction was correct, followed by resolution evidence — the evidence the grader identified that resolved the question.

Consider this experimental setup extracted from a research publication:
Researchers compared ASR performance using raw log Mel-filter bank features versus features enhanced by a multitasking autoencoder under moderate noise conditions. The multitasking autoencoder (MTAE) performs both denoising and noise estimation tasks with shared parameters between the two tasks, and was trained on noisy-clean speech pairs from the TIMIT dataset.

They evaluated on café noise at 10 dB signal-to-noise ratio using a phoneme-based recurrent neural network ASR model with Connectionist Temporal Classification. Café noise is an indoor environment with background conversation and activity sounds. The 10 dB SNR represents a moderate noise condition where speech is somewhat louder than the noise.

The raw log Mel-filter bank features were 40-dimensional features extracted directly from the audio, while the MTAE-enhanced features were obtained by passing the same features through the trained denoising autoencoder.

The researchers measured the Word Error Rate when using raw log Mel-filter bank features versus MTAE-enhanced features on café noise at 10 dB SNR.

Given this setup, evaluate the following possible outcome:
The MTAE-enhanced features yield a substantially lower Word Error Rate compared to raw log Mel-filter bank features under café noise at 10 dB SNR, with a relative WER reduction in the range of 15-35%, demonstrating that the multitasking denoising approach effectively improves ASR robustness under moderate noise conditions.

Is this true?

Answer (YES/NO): NO